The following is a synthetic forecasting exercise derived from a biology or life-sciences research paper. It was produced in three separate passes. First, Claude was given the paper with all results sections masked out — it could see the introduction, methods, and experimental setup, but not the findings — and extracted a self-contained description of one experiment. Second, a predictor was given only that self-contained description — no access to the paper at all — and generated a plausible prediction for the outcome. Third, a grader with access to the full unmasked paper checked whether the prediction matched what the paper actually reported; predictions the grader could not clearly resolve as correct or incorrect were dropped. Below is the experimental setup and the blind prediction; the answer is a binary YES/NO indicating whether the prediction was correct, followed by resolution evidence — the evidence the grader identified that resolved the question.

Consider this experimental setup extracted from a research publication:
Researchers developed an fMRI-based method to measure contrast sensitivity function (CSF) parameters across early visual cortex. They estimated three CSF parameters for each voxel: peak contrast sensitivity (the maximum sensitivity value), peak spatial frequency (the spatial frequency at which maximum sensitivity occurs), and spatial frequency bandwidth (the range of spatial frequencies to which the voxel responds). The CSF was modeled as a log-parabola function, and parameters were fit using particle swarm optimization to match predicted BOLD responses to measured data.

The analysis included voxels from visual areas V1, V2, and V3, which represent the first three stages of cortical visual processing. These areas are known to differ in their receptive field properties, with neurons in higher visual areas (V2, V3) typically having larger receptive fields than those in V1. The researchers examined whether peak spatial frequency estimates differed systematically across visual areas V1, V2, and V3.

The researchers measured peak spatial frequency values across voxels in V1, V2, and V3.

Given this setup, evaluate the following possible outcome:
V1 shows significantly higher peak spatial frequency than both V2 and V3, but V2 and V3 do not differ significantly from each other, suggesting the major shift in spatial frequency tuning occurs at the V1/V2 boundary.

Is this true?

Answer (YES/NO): NO